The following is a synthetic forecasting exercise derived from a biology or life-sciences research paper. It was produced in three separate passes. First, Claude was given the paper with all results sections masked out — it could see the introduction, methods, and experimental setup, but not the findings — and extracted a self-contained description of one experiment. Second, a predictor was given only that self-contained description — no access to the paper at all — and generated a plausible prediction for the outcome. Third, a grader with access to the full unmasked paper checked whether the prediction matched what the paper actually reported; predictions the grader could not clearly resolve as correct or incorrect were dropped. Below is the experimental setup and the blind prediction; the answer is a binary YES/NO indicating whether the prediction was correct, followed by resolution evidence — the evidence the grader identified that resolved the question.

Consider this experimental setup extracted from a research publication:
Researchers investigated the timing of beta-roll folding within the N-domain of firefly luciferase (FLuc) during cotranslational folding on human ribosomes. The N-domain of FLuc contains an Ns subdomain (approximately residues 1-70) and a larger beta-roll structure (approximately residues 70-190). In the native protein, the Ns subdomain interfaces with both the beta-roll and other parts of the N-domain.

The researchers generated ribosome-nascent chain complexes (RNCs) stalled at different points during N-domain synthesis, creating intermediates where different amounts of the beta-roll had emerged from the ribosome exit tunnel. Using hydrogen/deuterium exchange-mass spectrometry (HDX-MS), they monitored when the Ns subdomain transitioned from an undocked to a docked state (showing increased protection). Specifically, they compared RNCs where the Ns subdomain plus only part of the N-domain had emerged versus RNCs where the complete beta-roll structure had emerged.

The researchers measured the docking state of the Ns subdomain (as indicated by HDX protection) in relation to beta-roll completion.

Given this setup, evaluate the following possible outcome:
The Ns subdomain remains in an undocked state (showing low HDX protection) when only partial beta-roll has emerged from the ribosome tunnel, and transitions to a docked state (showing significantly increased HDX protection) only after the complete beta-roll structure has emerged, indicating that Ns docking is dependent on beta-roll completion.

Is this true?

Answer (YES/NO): YES